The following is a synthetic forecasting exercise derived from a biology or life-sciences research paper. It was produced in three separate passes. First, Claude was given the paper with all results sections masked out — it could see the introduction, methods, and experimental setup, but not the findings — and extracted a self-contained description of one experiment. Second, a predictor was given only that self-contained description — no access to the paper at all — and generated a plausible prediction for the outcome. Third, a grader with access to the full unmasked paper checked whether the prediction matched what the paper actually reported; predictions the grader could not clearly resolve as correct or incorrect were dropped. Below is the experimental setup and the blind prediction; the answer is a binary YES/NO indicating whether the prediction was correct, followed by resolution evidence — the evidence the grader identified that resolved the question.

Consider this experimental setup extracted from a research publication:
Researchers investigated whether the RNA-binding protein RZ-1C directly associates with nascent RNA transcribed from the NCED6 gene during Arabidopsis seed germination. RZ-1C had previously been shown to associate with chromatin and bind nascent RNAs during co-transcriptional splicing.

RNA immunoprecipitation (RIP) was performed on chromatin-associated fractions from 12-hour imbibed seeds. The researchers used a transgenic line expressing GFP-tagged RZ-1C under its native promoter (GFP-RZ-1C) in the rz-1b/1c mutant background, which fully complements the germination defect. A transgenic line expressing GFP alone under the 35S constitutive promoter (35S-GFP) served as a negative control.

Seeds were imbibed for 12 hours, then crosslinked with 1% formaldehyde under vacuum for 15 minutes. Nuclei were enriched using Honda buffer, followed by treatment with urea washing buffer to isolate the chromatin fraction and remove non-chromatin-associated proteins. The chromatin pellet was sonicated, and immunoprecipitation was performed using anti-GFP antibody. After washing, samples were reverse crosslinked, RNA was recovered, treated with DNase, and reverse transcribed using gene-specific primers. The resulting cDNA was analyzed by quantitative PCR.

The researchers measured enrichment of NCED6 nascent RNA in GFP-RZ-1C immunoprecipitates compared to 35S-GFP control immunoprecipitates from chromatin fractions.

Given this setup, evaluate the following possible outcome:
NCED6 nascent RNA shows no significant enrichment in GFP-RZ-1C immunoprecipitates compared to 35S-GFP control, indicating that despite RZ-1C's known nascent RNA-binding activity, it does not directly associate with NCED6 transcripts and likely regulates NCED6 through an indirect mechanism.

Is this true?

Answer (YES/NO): NO